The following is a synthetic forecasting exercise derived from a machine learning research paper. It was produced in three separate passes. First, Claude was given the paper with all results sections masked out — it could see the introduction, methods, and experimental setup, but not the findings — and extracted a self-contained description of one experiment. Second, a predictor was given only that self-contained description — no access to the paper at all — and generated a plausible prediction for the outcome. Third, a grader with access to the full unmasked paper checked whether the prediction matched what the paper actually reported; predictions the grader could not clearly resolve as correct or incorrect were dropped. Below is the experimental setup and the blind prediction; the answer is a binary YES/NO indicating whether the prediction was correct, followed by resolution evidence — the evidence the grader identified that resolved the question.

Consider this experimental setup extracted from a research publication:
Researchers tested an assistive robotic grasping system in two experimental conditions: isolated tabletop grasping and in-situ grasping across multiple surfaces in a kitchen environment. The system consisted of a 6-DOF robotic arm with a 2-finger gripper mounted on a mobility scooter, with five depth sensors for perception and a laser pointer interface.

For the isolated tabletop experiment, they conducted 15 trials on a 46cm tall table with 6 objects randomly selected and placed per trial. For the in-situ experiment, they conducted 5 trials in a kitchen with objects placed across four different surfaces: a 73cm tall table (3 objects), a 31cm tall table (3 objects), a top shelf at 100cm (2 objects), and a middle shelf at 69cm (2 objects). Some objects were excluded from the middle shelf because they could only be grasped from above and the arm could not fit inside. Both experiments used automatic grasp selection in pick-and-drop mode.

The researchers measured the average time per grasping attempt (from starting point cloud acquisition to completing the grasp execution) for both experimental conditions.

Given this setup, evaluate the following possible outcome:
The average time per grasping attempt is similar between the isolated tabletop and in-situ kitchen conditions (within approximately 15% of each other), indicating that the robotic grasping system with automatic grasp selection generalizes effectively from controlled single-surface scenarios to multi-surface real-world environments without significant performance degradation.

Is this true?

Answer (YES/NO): YES